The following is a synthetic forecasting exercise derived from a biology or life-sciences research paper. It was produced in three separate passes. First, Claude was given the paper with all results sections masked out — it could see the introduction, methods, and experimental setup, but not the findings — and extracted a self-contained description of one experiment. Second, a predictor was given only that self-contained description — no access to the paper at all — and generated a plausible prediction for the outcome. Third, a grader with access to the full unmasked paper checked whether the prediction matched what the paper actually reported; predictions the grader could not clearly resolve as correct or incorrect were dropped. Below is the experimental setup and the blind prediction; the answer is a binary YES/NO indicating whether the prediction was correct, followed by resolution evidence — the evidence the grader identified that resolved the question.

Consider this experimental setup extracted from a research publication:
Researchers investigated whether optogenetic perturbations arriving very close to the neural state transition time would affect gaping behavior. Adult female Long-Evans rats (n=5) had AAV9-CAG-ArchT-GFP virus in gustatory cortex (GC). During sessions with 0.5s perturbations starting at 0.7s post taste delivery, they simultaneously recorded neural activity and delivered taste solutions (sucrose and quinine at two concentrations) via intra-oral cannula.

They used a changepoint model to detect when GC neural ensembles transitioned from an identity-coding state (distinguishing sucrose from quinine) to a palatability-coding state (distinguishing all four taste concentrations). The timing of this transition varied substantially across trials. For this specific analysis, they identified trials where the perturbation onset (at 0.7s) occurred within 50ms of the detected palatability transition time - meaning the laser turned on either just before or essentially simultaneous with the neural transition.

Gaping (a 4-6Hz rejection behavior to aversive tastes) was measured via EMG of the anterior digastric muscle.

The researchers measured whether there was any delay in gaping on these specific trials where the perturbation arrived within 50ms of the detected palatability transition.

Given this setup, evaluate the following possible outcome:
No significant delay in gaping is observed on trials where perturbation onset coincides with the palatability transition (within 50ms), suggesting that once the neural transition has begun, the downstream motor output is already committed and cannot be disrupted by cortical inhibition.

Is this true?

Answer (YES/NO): NO